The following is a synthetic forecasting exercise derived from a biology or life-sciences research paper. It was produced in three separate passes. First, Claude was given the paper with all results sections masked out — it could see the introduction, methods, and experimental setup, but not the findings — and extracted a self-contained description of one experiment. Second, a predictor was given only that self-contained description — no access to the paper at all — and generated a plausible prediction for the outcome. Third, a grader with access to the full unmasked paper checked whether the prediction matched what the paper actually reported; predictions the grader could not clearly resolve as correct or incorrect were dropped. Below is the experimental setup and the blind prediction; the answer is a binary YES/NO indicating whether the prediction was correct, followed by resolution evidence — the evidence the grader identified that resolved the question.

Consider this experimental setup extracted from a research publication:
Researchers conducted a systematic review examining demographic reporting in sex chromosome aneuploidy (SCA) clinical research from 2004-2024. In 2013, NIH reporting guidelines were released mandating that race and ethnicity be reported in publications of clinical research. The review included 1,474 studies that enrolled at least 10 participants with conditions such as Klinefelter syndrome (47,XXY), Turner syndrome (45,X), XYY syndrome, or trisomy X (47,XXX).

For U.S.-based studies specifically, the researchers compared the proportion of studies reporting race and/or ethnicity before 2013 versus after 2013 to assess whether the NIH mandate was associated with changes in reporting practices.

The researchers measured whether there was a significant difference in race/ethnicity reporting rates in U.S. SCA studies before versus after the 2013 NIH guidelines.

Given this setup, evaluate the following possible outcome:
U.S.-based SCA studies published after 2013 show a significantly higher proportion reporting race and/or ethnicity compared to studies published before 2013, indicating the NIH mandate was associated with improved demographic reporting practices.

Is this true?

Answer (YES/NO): YES